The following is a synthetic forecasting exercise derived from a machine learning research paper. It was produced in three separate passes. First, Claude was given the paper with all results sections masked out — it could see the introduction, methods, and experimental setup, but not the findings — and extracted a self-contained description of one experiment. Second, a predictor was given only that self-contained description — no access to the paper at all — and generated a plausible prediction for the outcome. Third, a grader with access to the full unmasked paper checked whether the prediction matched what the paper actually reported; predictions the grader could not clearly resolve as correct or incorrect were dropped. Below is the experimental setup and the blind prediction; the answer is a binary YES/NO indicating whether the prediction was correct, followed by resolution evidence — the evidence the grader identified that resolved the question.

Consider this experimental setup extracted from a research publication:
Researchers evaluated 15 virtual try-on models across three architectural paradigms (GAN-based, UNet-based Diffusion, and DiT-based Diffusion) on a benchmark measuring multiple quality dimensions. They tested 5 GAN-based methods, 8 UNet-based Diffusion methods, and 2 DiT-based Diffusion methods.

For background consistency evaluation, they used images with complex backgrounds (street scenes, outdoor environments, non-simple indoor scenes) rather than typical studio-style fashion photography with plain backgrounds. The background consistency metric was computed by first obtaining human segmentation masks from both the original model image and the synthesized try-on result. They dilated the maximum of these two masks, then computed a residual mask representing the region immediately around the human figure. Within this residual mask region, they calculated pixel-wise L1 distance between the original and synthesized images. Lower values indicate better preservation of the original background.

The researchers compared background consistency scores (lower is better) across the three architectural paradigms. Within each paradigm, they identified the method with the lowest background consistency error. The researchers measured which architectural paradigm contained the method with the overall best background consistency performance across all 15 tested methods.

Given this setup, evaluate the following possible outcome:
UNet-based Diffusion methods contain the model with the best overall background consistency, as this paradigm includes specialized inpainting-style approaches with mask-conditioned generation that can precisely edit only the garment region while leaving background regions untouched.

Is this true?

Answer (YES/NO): YES